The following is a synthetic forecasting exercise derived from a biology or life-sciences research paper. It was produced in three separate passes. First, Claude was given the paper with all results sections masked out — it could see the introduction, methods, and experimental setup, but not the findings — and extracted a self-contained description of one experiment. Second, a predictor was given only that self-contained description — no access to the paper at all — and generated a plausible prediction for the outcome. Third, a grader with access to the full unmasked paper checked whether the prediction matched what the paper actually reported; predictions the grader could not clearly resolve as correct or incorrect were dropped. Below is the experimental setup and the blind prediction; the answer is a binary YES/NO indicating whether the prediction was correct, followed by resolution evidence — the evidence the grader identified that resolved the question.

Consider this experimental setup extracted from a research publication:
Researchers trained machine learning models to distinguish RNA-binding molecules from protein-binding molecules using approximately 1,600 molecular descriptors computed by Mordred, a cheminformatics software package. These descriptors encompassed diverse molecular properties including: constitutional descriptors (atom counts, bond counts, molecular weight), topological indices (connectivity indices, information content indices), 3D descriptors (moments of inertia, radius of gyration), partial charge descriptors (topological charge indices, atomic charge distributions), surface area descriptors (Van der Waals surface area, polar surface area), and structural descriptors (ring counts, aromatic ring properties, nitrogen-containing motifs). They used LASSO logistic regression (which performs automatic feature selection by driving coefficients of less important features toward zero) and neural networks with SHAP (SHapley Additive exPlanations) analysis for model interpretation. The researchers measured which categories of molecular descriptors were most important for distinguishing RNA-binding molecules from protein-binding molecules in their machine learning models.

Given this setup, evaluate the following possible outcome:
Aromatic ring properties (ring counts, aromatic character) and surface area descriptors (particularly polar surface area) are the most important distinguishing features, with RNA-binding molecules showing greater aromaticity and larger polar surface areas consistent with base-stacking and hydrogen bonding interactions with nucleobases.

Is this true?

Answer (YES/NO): NO